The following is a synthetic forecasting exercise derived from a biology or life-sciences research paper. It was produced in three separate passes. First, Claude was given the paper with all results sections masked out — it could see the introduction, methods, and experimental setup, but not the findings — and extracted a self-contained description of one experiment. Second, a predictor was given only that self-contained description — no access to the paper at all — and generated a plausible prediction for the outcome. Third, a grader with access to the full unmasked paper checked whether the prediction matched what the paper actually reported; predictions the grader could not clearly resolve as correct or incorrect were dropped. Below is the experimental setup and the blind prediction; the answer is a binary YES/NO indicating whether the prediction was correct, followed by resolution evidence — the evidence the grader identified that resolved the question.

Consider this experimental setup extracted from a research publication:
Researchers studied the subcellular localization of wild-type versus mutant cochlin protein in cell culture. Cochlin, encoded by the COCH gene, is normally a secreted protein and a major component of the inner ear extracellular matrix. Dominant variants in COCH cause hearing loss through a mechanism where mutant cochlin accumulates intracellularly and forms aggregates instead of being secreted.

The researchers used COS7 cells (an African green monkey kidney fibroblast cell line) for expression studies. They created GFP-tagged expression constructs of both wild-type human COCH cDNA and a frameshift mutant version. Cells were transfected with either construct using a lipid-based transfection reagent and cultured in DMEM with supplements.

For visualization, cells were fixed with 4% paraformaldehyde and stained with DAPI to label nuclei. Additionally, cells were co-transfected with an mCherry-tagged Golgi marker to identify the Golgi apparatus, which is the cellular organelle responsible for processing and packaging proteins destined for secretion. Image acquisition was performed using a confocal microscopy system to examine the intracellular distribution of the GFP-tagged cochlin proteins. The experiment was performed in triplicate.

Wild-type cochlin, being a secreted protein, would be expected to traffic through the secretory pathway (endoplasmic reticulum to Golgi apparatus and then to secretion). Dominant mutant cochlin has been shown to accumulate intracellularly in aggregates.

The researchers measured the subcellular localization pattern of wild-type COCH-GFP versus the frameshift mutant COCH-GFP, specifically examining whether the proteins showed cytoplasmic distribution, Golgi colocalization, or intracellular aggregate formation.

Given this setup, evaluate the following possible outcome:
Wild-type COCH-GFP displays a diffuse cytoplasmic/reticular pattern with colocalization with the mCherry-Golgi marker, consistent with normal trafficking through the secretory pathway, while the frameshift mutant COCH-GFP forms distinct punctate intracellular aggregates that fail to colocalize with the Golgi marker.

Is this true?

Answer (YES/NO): NO